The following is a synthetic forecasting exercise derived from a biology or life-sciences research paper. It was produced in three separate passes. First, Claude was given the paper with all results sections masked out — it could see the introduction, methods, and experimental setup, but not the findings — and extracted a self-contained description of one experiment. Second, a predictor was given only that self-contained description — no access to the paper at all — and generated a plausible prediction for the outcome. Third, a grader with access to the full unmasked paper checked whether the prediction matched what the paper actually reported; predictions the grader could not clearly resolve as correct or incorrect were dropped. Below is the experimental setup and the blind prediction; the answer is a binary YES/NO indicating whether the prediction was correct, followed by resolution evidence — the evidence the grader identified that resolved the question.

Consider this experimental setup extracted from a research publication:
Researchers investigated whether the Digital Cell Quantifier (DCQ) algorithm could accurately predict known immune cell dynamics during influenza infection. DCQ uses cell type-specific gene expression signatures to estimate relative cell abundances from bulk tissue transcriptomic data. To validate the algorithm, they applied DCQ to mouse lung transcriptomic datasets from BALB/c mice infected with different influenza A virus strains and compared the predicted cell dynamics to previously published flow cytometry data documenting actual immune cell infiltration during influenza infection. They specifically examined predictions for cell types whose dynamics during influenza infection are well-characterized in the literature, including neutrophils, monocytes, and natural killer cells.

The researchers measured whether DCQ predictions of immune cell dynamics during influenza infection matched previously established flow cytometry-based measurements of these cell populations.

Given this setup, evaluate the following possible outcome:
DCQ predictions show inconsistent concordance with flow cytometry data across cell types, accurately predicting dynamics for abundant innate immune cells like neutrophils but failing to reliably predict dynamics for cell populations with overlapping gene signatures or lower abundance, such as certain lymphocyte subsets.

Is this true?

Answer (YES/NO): NO